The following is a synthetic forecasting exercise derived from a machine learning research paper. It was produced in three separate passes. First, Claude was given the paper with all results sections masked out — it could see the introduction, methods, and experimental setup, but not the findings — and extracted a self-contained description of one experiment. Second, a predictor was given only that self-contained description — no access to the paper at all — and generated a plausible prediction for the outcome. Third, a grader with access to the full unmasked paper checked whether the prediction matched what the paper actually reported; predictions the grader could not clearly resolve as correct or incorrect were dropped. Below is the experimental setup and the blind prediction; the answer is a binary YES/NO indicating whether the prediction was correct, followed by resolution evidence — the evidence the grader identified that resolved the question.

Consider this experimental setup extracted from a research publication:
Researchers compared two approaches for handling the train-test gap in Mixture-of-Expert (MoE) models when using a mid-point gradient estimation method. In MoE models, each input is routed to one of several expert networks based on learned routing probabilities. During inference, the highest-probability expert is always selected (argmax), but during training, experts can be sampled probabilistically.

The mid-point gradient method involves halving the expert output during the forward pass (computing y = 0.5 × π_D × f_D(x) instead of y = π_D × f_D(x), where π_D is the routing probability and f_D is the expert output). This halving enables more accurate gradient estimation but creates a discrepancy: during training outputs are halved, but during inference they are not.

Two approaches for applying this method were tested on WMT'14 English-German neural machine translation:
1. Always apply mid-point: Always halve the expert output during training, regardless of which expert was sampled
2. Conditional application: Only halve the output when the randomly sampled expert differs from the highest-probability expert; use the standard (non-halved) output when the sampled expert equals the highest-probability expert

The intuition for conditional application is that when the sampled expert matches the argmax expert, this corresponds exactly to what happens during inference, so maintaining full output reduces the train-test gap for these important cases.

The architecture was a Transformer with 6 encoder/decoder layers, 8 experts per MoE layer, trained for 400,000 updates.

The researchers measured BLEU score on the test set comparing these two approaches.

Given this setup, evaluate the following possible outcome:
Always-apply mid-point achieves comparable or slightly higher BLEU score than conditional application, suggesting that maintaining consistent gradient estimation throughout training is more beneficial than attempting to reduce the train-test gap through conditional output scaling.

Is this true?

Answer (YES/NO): NO